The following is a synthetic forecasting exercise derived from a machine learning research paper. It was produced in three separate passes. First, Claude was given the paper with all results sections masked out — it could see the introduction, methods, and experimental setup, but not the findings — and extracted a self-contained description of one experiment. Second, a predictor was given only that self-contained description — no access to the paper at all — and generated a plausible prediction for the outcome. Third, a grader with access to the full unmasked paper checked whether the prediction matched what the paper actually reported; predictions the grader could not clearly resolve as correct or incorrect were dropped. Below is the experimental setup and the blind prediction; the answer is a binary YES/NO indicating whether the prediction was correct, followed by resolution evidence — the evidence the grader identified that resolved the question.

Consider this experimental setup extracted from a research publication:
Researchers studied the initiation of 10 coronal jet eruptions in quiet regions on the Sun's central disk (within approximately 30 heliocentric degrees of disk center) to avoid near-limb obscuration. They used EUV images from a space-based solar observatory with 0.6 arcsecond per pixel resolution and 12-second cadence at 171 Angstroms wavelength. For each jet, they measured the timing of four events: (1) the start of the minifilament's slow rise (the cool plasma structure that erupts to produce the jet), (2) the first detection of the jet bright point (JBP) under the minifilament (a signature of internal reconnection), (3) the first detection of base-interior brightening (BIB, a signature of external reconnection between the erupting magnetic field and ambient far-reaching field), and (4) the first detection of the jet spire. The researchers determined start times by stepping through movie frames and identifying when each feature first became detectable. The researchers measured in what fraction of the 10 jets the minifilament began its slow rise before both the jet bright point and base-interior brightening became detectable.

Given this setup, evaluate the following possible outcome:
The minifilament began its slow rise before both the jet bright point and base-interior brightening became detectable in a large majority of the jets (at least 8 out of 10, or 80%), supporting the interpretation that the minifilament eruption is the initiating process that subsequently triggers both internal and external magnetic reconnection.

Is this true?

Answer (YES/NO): NO